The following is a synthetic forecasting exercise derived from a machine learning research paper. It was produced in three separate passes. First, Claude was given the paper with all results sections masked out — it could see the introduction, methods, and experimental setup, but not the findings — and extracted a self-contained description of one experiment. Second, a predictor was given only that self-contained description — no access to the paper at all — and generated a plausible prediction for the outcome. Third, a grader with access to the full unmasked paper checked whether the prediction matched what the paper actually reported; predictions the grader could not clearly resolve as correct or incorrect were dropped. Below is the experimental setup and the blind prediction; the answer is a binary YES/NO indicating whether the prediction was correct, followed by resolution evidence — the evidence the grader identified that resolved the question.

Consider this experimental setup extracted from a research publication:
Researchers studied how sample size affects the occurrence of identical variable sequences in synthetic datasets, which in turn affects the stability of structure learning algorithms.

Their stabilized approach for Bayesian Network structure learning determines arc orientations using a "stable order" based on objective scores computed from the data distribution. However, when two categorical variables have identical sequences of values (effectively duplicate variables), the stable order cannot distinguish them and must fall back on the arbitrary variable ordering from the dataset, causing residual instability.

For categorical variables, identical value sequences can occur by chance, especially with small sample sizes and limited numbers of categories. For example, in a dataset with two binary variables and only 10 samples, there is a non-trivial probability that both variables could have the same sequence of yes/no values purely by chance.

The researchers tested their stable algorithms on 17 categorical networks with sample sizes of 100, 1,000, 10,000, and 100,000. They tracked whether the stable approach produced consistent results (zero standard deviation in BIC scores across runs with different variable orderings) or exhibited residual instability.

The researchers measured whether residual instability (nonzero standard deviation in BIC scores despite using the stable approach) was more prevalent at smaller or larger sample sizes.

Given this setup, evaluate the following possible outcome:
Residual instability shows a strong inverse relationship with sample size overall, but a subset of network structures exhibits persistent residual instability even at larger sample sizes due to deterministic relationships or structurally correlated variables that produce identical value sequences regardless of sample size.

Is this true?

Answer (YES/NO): YES